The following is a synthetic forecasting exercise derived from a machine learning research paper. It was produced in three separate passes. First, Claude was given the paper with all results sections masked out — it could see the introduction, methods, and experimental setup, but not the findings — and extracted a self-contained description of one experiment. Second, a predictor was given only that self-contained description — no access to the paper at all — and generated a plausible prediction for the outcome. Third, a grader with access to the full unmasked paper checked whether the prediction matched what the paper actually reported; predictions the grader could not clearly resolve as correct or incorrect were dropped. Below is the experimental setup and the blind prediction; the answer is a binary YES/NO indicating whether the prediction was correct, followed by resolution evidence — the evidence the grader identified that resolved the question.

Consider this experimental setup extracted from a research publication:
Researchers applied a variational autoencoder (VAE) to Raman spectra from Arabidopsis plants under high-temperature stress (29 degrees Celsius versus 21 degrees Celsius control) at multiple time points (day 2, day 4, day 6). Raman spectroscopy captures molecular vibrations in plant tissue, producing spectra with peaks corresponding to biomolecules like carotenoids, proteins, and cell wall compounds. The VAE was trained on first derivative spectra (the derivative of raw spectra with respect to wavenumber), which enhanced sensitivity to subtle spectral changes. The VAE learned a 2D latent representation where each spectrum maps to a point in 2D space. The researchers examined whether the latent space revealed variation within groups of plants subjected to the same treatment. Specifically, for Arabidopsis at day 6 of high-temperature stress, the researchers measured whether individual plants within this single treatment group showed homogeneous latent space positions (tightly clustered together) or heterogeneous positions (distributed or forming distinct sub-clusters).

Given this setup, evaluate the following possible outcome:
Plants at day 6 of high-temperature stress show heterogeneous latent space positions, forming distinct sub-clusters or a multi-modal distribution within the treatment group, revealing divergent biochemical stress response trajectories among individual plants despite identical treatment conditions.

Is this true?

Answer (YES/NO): YES